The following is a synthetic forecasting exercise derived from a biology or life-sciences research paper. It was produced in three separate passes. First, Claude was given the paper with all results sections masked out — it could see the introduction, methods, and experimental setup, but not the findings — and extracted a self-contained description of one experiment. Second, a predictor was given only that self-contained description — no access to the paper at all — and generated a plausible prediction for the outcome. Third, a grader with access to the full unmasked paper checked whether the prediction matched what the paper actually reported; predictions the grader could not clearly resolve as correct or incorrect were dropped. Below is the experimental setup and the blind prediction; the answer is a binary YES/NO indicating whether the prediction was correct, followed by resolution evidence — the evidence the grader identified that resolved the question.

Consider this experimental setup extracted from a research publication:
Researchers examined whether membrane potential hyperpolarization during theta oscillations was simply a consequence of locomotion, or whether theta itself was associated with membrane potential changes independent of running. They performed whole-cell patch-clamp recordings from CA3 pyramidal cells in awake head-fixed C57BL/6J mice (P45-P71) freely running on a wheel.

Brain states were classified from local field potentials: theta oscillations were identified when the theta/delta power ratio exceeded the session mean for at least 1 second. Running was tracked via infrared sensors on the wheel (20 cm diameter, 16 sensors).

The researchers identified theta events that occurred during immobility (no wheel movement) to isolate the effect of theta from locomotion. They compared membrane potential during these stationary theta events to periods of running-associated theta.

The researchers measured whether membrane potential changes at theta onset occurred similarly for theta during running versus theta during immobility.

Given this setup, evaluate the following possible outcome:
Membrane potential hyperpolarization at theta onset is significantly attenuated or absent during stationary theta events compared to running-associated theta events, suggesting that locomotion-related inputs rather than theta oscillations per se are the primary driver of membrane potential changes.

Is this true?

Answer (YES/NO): NO